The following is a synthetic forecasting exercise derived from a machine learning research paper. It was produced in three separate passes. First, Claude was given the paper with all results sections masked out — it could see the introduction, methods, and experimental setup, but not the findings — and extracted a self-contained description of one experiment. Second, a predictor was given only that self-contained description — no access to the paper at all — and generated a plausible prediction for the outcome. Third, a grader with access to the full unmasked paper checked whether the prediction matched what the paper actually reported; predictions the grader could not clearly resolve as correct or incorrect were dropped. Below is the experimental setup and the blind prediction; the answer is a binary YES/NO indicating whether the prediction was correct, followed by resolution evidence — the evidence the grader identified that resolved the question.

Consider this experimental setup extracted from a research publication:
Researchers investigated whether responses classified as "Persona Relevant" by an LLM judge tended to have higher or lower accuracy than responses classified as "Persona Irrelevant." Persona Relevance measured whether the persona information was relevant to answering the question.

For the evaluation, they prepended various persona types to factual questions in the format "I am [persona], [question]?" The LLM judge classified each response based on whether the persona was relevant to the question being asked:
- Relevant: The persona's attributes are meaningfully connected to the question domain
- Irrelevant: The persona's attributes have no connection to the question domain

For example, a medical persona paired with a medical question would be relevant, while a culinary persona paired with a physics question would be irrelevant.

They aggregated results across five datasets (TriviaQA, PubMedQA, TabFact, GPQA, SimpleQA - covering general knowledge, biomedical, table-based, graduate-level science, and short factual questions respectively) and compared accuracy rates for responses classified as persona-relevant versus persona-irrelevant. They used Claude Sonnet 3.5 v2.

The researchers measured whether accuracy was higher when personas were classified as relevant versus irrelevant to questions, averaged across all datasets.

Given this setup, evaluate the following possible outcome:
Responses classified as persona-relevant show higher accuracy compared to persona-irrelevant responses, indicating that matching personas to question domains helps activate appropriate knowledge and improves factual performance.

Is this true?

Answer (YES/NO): YES